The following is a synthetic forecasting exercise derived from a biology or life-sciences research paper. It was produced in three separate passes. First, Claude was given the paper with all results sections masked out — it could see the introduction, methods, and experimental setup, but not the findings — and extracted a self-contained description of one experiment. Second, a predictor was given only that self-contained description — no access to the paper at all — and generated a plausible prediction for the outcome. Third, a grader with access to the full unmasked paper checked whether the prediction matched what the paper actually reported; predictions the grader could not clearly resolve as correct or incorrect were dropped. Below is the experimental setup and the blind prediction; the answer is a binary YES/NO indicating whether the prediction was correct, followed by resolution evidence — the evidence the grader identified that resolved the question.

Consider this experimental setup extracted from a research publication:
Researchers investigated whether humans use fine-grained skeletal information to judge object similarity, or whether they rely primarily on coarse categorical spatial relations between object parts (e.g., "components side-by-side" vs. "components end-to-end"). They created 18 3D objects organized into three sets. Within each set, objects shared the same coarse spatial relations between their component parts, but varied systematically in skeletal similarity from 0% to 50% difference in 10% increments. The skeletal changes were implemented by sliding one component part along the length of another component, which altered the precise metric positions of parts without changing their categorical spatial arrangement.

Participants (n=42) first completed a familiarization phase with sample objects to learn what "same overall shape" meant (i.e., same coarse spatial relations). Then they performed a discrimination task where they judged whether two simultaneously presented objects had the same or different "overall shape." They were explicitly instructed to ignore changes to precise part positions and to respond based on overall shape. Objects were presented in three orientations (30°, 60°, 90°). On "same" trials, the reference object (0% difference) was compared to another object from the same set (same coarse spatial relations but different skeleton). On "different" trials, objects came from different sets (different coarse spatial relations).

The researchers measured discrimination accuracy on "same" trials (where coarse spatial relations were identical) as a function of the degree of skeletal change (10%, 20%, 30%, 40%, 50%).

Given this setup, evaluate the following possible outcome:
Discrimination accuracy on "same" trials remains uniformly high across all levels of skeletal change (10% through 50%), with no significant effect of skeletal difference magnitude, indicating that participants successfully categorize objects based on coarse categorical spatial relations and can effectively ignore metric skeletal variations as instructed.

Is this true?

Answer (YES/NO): NO